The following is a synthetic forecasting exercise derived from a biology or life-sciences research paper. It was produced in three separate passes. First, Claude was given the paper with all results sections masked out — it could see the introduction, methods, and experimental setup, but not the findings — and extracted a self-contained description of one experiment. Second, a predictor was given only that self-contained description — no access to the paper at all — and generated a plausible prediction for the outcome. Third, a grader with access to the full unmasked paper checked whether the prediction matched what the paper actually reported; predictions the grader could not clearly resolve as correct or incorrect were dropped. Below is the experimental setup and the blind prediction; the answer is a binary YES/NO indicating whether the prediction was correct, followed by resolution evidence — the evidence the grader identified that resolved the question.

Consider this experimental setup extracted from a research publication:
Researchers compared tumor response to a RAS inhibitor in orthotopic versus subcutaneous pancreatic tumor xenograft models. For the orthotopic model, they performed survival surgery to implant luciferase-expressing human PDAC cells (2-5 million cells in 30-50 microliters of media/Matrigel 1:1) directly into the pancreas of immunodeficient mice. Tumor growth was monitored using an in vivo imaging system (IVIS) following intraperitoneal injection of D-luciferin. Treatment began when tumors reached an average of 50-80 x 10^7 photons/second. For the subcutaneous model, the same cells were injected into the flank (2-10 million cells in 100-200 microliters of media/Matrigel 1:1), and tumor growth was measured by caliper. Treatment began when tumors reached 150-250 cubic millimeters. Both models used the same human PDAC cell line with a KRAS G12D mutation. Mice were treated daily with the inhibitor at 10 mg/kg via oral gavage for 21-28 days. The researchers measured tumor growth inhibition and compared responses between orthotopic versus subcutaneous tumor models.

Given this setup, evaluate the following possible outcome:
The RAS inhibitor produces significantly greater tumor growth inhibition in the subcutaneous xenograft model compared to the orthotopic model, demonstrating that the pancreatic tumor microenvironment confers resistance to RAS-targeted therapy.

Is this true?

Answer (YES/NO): NO